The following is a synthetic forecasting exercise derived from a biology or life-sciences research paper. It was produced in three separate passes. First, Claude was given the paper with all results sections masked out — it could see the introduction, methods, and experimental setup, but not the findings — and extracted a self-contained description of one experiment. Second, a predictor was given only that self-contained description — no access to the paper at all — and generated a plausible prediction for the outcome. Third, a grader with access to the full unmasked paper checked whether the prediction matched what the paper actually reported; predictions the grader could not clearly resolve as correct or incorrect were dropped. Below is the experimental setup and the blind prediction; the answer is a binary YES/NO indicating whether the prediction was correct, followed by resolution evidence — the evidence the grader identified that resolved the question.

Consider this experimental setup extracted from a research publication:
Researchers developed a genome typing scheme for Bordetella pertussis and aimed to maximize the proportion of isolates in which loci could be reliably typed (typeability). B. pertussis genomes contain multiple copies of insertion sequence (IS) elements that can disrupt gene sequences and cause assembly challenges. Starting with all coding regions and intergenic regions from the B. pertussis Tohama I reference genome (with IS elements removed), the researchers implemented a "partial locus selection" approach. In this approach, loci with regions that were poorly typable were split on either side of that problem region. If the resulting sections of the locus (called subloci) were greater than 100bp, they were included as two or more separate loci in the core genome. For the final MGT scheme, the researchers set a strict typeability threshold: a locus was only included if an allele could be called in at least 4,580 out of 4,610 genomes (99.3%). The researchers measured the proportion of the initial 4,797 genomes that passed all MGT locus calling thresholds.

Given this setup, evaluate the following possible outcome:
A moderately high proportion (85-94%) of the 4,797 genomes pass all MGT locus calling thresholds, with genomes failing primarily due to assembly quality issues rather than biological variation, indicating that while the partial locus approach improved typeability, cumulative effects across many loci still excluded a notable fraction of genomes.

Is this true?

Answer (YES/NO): NO